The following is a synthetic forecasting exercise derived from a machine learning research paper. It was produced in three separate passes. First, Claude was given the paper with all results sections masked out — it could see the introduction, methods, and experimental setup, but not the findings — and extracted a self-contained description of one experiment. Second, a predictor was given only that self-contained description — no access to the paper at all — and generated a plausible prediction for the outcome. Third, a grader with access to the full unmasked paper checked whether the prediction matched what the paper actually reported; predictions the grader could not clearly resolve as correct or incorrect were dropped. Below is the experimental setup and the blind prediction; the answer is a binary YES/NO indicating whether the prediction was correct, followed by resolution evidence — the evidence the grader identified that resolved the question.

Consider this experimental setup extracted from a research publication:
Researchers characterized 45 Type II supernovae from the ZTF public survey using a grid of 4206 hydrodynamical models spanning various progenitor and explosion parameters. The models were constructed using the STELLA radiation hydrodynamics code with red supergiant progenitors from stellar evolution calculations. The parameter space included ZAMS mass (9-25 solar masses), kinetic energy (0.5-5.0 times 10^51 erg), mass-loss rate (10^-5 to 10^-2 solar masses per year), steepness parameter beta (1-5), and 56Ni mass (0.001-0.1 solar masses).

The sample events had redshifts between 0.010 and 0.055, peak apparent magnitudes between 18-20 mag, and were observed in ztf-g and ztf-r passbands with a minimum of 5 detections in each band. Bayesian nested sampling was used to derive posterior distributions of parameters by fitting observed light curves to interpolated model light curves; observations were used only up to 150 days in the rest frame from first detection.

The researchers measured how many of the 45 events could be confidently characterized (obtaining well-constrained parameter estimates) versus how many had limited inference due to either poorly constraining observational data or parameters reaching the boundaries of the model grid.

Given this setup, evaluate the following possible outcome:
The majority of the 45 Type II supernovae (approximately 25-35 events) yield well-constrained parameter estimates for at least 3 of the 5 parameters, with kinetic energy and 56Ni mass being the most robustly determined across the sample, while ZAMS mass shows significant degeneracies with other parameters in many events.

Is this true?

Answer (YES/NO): NO